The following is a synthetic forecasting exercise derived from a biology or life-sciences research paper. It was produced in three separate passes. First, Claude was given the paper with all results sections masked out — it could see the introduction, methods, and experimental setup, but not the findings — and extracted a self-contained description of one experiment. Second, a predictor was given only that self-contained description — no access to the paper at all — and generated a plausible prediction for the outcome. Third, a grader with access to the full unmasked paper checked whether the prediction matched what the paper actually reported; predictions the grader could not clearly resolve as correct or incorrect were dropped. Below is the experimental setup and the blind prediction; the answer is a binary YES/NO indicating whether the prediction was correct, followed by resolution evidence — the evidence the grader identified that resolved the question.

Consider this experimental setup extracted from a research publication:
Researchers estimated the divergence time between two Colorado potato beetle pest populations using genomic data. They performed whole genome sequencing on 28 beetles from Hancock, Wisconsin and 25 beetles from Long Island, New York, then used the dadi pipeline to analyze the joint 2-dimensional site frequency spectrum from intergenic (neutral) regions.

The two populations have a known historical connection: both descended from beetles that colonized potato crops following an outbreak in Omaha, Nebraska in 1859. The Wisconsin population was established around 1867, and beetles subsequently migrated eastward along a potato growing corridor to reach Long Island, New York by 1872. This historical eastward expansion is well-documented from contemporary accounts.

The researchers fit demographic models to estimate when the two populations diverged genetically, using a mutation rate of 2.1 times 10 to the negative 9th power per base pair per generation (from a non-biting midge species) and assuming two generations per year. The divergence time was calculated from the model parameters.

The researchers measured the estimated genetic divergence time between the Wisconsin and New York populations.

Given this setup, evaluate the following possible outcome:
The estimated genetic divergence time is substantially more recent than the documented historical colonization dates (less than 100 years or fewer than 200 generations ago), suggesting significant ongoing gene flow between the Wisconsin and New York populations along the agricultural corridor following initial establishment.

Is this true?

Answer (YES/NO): NO